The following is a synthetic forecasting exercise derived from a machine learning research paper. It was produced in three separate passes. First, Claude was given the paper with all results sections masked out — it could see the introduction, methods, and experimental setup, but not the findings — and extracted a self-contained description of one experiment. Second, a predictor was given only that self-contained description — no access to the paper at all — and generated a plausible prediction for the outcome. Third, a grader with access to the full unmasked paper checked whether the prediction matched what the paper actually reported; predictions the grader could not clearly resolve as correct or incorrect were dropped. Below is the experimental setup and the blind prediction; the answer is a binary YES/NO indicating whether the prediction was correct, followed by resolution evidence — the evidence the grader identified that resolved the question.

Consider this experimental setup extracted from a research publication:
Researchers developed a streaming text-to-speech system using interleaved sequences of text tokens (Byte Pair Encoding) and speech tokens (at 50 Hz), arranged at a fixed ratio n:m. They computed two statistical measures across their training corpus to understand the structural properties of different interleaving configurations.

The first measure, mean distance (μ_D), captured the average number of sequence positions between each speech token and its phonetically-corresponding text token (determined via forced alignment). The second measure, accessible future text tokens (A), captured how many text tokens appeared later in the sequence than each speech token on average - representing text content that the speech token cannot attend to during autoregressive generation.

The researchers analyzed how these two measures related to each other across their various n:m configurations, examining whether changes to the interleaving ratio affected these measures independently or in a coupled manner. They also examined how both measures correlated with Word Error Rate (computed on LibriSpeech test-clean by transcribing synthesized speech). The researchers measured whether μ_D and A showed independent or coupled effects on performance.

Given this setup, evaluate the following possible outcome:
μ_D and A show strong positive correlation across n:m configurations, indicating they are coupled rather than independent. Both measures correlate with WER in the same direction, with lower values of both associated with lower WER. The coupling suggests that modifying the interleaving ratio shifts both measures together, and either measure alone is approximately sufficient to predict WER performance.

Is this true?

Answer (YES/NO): NO